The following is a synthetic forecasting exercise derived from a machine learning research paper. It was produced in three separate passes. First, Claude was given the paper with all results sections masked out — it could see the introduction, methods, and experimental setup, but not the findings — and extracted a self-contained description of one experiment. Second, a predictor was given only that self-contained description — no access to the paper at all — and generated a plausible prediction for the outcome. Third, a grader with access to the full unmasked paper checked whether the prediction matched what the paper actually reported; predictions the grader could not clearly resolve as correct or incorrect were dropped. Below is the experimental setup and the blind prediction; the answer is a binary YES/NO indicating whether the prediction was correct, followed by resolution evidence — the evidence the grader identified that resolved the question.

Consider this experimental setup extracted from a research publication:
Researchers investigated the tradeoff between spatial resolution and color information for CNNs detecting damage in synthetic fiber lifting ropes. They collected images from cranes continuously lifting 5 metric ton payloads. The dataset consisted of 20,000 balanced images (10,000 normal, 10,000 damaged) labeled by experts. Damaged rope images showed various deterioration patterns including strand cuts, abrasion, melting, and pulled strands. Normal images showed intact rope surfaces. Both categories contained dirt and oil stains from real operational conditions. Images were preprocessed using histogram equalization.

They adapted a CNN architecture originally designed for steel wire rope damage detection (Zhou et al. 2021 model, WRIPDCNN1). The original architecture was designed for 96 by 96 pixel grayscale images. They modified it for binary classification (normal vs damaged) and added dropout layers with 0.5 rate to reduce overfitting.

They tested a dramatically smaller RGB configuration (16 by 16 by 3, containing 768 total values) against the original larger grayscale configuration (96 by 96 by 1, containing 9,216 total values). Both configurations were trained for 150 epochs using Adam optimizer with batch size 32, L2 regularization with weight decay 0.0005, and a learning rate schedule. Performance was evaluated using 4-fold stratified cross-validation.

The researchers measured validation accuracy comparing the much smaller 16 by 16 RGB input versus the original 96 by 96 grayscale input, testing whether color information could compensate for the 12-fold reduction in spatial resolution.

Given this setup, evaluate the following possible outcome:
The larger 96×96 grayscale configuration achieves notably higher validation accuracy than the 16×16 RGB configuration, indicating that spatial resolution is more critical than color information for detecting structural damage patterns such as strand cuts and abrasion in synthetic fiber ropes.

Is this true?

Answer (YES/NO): NO